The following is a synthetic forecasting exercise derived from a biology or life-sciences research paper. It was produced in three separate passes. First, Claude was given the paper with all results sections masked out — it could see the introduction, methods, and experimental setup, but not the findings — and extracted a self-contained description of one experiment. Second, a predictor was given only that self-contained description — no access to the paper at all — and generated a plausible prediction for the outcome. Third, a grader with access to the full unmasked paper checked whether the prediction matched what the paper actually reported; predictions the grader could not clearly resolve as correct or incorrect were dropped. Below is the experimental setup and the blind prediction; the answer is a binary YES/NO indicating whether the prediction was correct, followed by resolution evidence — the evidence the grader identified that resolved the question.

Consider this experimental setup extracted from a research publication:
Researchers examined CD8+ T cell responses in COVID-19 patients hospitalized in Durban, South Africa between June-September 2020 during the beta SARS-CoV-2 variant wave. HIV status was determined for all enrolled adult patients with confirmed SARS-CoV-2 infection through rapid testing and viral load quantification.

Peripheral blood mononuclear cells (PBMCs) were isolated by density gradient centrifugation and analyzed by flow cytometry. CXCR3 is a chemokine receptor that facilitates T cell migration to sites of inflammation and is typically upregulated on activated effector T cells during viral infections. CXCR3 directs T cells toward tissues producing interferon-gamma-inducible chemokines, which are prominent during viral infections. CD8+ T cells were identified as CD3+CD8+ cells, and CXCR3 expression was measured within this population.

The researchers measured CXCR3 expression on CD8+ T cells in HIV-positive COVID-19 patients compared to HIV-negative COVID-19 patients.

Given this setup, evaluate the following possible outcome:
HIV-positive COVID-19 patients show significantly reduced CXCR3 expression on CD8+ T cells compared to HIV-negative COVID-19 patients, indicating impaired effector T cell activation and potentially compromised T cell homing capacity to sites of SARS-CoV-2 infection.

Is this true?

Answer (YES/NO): NO